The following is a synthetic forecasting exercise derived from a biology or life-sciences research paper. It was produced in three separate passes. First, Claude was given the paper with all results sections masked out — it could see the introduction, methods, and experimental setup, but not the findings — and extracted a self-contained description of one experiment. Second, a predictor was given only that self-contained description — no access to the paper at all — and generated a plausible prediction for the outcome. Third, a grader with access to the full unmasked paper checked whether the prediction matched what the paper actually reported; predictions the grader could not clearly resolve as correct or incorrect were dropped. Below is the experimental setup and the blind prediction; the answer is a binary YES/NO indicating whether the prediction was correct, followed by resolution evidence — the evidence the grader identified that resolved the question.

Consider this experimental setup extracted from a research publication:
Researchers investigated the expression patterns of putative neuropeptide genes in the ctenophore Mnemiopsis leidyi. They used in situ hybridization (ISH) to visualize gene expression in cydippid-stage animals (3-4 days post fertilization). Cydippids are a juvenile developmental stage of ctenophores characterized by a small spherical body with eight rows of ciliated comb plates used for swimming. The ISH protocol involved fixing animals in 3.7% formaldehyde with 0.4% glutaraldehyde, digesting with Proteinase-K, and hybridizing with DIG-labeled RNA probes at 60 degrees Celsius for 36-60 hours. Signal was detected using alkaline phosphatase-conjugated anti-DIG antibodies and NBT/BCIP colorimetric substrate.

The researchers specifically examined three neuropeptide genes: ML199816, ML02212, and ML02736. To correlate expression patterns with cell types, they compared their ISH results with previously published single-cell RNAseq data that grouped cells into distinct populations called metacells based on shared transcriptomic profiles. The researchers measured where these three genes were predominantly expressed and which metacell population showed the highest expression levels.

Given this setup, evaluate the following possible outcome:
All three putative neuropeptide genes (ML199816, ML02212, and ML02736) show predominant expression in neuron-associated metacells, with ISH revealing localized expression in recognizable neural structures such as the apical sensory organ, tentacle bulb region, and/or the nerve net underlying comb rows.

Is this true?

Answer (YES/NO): YES